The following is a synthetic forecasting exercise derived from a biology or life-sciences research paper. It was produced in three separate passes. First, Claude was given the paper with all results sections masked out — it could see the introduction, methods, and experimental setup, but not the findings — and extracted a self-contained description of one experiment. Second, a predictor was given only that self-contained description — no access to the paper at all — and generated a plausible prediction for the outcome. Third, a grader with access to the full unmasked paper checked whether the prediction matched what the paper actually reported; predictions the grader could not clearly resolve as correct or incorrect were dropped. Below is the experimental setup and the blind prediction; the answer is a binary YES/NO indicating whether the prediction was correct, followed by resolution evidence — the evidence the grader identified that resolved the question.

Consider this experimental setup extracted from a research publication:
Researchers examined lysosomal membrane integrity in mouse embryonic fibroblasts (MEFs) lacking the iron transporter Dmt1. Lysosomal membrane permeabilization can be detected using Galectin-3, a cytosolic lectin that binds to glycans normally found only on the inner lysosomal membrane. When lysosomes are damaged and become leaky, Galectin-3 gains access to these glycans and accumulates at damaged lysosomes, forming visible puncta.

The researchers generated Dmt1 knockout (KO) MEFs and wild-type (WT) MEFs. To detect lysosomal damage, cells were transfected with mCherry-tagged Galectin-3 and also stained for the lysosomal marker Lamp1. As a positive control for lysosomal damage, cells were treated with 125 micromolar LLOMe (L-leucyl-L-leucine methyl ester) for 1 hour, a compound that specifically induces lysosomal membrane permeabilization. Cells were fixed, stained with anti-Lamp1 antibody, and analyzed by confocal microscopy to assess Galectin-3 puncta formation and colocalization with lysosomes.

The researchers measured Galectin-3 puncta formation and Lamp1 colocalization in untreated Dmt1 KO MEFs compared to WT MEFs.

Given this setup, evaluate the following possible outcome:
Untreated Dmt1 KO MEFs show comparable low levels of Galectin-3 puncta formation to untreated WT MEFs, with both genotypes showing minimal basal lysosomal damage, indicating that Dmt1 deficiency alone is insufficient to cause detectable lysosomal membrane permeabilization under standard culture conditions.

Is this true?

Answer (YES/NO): NO